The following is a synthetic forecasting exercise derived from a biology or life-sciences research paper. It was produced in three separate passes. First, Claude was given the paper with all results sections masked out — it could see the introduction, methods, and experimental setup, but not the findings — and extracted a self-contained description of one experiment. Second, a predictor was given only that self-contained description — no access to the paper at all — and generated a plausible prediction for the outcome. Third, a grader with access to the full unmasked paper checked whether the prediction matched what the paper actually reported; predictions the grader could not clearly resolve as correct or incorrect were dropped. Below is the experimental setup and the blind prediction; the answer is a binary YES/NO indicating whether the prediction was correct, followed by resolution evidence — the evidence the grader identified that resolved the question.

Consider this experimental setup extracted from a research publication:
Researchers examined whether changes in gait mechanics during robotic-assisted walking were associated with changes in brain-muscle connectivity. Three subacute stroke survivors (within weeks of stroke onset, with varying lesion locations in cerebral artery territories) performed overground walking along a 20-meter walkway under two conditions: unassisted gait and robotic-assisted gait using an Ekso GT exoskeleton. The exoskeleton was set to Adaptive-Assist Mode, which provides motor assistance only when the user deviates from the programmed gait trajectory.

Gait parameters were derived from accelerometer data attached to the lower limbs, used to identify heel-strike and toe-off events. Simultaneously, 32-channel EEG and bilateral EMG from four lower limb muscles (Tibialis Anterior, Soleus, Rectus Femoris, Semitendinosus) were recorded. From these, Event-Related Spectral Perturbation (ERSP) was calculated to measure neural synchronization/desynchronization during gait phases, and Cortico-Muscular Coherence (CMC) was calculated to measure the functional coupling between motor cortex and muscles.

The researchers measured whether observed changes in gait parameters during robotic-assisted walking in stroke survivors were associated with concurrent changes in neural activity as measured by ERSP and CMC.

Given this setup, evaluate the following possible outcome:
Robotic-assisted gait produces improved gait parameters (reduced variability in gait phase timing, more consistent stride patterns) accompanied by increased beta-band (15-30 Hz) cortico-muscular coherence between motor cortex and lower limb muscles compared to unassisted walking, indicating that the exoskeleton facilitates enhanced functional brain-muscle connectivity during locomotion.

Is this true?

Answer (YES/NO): NO